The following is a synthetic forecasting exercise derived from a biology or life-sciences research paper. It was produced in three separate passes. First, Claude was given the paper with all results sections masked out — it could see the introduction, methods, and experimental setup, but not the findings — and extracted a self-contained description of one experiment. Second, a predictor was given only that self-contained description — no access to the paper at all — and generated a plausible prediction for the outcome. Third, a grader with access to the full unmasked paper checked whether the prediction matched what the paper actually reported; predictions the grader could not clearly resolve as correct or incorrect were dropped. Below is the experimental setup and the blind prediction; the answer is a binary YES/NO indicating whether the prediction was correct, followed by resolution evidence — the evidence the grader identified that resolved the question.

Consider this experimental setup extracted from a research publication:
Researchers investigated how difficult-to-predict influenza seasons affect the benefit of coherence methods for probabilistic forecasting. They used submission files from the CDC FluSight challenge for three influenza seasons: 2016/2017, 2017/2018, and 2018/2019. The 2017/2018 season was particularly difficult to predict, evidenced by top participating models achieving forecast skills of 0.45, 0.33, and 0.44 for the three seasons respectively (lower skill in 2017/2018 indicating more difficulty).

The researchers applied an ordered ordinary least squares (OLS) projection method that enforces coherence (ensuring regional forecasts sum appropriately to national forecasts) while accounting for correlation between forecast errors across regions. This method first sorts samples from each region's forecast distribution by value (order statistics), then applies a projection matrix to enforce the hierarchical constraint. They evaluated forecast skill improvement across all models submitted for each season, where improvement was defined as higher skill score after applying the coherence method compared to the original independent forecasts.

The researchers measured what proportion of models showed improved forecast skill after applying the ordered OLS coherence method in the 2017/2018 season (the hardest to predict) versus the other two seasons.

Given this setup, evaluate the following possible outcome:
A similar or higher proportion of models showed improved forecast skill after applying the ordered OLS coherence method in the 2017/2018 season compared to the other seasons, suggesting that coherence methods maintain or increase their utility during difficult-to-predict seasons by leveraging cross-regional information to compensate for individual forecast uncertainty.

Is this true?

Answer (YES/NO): YES